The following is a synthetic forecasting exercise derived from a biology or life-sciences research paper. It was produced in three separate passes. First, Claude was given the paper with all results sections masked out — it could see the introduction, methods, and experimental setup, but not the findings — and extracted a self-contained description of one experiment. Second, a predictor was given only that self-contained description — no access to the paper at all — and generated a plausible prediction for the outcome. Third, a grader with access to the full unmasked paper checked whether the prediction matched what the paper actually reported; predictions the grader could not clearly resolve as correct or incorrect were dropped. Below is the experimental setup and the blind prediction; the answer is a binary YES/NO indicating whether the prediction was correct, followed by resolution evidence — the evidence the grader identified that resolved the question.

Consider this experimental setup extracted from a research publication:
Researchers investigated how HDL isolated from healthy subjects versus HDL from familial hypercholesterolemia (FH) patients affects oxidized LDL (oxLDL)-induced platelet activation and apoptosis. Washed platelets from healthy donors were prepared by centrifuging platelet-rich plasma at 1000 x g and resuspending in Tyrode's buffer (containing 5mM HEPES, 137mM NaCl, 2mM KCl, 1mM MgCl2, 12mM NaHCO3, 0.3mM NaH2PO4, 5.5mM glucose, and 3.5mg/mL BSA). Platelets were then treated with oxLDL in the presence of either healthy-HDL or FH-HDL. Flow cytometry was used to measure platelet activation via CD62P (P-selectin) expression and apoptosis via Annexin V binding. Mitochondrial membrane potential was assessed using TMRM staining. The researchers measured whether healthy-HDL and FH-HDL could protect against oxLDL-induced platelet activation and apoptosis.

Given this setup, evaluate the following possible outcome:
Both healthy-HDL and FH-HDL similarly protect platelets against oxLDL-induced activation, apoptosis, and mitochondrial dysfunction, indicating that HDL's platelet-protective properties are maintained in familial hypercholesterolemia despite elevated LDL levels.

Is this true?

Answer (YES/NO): NO